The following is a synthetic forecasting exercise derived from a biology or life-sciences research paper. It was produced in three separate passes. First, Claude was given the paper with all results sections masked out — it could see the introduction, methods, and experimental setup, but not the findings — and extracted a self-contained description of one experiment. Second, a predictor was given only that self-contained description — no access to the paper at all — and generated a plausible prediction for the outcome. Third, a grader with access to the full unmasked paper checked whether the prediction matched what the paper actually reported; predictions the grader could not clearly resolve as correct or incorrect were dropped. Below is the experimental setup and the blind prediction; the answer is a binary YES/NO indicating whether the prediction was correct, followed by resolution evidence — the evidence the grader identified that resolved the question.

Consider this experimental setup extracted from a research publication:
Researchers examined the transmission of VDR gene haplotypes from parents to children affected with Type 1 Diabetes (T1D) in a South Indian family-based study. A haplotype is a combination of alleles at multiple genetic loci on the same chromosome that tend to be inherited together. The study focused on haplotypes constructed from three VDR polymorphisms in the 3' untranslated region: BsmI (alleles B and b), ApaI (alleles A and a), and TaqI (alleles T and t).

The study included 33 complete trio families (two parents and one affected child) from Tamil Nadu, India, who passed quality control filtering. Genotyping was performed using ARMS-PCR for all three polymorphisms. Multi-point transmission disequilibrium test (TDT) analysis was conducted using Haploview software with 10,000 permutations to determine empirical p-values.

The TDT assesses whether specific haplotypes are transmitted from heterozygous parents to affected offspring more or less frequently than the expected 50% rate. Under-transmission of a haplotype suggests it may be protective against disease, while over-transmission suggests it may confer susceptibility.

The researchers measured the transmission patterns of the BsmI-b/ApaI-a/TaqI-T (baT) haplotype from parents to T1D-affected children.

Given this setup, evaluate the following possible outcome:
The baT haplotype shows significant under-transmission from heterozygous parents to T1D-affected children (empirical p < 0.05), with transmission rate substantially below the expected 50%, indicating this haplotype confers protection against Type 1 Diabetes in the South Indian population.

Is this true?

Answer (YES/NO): YES